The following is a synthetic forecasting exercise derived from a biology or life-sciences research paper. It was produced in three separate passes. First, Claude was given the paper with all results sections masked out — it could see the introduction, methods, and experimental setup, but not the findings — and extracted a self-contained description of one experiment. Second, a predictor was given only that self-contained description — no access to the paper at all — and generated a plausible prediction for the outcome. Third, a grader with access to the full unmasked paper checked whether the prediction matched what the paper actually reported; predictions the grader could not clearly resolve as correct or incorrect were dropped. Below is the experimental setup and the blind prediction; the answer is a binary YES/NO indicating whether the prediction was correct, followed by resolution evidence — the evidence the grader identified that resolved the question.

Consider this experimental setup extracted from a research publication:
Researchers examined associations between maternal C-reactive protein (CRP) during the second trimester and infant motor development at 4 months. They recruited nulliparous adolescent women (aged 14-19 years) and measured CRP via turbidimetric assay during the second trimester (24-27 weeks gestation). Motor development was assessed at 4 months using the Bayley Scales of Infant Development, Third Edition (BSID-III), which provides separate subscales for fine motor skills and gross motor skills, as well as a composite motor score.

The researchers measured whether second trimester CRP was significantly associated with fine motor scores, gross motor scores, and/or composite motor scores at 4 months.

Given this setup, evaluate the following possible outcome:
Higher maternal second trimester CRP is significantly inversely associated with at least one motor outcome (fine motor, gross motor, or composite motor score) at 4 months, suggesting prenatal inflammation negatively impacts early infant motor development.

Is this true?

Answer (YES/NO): NO